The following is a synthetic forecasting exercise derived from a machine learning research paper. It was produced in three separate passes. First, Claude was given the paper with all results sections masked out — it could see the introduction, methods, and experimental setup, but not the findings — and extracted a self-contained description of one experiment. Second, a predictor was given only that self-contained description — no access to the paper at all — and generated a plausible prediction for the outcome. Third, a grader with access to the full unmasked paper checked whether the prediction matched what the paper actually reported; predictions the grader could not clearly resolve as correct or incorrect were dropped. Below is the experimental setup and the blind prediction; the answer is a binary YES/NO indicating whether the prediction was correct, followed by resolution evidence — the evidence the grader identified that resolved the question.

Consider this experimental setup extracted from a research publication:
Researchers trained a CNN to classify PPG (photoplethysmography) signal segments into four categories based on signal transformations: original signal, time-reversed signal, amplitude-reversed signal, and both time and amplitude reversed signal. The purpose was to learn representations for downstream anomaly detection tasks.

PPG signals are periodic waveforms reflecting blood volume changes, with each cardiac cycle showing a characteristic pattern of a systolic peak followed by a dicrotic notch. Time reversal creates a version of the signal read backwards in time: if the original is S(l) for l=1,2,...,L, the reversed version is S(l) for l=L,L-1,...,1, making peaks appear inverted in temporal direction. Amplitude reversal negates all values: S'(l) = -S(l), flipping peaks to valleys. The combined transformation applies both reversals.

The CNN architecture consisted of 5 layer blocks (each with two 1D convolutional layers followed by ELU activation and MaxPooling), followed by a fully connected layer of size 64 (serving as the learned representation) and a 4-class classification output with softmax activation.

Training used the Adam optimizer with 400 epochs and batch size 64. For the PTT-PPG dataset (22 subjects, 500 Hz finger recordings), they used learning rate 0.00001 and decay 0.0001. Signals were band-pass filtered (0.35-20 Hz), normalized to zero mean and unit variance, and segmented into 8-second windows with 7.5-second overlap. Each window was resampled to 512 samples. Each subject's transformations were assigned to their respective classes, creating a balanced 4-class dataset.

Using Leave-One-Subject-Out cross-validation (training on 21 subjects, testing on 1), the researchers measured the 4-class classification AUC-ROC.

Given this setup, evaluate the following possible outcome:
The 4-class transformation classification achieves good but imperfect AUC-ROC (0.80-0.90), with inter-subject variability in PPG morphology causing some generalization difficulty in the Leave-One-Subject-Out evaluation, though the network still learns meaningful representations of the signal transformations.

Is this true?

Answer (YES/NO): NO